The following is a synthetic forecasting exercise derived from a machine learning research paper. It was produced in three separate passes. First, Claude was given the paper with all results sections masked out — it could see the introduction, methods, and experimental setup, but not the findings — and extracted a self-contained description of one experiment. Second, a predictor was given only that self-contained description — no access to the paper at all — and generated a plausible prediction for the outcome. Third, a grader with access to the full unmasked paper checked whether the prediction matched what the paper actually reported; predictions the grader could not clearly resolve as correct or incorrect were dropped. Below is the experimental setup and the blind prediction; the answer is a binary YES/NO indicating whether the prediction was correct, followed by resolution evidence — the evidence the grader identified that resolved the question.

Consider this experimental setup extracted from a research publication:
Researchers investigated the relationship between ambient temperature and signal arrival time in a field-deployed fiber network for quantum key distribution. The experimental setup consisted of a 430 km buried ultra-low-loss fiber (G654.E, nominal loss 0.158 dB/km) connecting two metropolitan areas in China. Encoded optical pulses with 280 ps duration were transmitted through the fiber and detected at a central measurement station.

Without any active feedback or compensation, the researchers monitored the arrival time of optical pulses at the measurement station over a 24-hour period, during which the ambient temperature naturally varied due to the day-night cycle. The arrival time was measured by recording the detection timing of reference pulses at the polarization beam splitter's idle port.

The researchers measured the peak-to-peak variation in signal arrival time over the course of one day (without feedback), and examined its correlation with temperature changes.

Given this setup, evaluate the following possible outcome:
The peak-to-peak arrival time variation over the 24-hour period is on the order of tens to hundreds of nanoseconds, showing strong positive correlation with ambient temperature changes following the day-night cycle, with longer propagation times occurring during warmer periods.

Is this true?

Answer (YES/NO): YES